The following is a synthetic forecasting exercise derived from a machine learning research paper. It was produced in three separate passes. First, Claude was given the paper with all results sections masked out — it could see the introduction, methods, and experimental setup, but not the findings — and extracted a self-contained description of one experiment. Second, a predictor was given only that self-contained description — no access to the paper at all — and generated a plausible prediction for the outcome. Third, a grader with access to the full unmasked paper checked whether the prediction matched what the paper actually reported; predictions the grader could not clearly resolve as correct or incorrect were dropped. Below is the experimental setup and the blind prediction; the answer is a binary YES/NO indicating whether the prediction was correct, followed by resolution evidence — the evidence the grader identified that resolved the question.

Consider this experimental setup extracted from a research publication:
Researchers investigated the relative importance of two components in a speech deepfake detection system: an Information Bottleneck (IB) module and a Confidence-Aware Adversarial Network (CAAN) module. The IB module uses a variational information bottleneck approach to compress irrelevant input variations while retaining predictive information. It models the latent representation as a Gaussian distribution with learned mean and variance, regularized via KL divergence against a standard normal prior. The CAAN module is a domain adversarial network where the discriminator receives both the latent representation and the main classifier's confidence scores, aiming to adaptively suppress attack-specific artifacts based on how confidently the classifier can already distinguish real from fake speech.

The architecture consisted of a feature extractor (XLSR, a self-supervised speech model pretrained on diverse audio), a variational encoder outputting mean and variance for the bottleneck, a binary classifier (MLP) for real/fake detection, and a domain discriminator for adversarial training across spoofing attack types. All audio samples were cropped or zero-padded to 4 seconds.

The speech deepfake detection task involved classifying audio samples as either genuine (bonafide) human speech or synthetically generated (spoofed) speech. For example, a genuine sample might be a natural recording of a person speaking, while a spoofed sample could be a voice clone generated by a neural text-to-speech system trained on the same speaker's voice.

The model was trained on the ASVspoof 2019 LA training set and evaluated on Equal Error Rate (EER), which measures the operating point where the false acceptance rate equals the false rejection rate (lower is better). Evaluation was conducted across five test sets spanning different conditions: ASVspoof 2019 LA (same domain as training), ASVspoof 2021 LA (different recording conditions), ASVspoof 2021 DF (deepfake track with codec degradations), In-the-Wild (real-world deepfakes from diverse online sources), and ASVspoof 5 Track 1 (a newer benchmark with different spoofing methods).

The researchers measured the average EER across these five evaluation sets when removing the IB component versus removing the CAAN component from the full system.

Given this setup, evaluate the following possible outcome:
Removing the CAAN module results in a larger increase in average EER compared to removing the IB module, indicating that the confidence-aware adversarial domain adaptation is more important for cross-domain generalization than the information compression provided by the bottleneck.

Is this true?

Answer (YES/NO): NO